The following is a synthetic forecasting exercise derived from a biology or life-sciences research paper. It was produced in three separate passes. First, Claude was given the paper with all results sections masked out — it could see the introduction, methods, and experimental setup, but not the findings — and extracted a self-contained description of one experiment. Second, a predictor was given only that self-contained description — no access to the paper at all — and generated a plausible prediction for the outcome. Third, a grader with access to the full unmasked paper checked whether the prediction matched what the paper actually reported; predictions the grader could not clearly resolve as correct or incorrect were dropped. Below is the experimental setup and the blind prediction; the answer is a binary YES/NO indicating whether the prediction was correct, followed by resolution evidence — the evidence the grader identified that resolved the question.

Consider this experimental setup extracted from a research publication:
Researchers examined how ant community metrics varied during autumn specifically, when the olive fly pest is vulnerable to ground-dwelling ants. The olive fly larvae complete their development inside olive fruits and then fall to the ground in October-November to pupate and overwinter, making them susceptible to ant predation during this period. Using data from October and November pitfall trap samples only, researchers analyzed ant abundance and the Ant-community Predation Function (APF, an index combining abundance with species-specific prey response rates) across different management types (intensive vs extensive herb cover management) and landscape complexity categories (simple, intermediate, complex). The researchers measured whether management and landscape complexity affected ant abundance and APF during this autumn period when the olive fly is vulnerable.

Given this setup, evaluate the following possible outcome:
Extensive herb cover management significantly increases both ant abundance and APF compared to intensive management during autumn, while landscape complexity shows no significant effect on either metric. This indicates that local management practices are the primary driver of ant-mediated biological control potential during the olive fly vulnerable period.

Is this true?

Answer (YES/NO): NO